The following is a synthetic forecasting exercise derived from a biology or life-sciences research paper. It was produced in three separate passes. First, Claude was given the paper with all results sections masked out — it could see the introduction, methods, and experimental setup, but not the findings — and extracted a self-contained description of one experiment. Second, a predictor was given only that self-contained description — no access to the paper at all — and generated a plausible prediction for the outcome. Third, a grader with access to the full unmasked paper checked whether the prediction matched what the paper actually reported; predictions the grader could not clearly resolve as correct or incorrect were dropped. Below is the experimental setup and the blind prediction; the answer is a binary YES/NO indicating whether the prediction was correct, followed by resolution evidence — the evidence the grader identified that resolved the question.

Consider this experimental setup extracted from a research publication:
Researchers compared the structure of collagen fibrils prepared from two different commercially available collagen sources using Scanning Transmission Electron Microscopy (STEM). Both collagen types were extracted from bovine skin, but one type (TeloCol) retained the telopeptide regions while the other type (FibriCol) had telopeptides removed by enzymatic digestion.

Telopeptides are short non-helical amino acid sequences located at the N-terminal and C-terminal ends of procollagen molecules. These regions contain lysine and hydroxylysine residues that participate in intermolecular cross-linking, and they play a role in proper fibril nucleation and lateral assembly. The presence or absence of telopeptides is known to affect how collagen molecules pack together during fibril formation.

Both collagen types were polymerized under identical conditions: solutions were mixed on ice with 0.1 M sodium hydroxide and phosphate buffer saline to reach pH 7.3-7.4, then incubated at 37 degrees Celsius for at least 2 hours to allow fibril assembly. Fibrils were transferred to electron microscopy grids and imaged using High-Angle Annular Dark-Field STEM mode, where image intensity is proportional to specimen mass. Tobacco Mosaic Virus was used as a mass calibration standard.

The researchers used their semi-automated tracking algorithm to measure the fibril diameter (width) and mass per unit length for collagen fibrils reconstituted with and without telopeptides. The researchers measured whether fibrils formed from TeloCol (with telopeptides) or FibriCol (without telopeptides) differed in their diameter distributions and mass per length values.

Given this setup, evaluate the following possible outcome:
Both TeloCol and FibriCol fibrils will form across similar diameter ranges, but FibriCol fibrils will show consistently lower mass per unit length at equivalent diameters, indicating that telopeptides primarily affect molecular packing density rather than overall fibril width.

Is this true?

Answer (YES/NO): YES